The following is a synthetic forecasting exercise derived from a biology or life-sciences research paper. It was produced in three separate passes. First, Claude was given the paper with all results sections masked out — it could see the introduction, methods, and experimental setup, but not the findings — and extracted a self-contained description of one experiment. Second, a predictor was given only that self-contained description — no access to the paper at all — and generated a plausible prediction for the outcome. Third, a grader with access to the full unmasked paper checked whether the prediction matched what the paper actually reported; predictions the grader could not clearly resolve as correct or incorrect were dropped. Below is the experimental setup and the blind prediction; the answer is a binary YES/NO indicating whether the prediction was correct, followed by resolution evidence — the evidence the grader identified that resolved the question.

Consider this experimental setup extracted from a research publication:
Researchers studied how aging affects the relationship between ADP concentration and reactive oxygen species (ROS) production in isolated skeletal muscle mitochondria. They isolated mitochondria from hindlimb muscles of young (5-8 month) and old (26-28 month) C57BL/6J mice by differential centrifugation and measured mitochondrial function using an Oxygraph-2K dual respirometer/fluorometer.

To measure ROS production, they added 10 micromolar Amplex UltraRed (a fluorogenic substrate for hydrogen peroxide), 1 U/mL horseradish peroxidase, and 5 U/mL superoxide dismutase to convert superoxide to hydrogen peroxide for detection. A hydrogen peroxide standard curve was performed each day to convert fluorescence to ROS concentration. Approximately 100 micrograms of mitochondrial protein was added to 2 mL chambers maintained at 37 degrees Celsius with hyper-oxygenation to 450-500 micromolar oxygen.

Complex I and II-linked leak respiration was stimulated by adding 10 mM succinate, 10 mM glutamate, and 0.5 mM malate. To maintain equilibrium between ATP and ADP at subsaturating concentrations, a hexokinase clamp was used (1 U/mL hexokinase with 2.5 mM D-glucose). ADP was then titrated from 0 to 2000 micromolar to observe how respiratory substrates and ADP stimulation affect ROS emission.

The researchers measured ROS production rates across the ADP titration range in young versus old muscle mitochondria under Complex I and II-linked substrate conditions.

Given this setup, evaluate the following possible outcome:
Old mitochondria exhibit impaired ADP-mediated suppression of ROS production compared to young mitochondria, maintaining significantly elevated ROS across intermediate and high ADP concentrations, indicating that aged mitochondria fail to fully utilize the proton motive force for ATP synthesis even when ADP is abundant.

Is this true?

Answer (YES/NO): NO